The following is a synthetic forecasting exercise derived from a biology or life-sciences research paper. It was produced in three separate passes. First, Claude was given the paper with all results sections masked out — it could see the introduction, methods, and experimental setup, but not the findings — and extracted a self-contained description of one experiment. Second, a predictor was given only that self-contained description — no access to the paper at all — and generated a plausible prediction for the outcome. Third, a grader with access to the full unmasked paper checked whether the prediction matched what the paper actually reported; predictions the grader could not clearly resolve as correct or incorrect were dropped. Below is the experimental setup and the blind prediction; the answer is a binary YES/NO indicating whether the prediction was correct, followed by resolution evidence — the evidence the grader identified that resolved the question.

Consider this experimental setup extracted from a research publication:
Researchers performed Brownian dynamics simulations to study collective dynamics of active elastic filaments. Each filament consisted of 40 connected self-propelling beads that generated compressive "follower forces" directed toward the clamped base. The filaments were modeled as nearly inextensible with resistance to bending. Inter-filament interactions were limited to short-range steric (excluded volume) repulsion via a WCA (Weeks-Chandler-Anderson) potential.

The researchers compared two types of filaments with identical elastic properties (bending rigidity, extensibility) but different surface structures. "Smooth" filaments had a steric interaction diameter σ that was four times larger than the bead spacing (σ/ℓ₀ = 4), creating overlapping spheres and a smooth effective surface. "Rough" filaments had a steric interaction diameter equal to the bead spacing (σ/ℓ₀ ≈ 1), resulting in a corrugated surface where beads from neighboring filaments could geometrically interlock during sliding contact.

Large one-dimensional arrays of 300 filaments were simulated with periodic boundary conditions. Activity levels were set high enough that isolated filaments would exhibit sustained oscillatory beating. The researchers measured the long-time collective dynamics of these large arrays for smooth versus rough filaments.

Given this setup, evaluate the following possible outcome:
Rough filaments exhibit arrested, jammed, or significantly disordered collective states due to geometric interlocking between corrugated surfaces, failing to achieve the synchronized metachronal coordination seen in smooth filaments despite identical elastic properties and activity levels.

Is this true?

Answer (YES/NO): NO